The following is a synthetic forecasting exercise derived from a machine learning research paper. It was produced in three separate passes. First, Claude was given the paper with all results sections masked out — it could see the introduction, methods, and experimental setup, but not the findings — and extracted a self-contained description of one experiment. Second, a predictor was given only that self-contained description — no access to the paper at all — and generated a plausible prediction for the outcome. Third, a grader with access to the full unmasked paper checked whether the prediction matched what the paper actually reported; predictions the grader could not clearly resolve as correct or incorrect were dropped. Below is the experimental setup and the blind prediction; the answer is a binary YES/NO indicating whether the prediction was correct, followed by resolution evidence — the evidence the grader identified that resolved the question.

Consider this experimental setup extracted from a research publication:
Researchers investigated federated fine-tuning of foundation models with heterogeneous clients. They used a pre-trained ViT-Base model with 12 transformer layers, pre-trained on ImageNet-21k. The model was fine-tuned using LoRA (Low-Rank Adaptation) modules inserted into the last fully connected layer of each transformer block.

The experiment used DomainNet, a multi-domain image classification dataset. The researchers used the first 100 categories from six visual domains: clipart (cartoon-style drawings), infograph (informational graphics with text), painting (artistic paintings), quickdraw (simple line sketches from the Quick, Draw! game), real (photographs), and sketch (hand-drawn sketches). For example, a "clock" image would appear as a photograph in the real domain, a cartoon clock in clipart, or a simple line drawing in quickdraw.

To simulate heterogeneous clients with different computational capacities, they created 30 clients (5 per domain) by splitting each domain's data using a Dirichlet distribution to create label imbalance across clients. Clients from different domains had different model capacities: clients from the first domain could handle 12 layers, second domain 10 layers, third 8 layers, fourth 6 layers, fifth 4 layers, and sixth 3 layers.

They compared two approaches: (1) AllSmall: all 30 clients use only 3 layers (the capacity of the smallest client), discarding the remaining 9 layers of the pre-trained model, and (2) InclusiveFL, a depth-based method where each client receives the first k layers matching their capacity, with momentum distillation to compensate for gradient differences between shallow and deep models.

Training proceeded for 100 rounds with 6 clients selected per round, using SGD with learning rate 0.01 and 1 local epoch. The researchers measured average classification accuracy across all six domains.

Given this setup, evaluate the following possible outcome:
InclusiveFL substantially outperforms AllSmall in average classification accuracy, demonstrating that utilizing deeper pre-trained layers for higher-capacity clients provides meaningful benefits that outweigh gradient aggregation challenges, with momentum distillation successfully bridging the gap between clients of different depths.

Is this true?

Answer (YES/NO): YES